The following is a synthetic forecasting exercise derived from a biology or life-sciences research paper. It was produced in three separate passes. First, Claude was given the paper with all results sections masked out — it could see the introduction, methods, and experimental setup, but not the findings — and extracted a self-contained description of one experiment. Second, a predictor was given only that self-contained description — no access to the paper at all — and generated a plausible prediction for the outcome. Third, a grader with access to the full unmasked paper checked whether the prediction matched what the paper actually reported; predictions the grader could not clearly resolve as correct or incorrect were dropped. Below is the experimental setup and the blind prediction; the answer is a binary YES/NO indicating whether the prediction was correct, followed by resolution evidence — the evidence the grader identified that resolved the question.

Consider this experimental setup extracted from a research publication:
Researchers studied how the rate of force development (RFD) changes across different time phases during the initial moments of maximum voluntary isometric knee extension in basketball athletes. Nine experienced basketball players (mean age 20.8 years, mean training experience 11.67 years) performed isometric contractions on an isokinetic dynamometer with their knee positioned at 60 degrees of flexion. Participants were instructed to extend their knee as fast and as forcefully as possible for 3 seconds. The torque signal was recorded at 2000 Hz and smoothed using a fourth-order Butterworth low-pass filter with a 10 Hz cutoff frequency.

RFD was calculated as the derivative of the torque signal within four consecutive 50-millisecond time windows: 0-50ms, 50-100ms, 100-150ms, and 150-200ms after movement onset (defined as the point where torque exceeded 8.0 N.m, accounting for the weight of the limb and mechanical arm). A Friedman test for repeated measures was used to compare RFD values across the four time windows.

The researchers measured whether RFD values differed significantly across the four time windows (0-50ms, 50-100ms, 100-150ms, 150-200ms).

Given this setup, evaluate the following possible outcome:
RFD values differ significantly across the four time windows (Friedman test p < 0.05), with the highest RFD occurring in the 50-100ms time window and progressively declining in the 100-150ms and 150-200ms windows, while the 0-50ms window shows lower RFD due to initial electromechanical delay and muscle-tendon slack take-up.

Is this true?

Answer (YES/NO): NO